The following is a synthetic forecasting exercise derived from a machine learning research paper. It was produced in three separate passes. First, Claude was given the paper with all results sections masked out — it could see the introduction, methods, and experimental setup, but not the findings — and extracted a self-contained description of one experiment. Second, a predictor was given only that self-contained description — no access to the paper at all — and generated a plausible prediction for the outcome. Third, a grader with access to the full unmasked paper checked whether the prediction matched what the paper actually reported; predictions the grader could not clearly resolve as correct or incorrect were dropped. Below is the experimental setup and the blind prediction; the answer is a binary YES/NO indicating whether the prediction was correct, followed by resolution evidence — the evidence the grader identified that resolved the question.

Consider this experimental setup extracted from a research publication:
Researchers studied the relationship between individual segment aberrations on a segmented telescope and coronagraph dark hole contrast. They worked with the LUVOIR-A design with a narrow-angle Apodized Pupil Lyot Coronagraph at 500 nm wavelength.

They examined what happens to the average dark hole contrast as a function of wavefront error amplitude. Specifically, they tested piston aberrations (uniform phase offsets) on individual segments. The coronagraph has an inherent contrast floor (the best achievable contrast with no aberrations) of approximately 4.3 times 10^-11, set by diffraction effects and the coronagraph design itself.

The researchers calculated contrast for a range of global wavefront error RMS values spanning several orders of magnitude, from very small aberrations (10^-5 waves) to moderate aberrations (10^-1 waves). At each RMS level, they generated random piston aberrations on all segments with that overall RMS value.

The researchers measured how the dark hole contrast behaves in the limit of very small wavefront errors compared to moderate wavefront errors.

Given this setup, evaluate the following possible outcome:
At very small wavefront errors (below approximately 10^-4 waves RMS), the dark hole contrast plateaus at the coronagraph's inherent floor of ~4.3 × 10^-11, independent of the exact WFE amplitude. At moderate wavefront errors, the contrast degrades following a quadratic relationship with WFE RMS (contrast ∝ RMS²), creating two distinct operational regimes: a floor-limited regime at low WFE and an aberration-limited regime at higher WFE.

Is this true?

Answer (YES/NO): YES